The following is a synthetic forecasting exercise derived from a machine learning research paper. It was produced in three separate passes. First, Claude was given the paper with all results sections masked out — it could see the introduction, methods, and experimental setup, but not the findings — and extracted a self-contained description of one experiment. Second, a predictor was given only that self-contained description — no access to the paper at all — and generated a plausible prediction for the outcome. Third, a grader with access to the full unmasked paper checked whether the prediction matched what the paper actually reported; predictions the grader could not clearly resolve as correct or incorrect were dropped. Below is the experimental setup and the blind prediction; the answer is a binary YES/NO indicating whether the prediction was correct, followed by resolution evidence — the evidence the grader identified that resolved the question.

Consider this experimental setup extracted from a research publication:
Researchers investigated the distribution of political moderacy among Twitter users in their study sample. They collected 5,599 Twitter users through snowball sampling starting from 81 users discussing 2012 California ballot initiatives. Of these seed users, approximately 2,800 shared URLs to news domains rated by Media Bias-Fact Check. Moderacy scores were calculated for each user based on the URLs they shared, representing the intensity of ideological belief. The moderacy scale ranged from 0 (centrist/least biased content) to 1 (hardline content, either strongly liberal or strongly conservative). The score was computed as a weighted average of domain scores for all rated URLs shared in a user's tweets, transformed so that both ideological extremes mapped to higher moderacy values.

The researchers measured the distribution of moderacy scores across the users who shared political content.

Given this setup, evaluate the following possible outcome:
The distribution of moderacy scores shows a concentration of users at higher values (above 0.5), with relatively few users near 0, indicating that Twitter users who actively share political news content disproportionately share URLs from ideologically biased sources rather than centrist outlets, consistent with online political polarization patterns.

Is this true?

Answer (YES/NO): NO